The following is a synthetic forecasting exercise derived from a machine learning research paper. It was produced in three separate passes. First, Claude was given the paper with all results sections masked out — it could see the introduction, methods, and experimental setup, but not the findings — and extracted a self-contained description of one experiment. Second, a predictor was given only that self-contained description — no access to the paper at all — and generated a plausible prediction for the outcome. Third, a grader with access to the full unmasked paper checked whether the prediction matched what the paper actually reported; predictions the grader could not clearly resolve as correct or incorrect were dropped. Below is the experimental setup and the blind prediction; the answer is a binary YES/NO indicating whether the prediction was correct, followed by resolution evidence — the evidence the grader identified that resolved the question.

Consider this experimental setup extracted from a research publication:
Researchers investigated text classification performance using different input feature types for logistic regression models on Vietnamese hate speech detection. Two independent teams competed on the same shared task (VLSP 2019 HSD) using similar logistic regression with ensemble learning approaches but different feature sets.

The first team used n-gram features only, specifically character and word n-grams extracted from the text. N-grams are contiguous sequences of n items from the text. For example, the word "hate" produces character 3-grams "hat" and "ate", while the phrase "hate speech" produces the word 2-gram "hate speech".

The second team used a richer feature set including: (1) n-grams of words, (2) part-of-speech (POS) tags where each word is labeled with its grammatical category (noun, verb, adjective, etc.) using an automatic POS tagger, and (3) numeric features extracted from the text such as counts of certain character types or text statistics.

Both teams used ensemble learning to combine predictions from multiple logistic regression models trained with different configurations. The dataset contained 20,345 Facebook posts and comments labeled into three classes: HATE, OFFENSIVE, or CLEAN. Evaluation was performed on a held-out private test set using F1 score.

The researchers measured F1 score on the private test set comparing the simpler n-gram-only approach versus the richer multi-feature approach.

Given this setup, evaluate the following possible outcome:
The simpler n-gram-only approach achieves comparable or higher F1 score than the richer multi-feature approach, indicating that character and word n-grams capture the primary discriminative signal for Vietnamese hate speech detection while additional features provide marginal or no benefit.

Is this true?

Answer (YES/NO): YES